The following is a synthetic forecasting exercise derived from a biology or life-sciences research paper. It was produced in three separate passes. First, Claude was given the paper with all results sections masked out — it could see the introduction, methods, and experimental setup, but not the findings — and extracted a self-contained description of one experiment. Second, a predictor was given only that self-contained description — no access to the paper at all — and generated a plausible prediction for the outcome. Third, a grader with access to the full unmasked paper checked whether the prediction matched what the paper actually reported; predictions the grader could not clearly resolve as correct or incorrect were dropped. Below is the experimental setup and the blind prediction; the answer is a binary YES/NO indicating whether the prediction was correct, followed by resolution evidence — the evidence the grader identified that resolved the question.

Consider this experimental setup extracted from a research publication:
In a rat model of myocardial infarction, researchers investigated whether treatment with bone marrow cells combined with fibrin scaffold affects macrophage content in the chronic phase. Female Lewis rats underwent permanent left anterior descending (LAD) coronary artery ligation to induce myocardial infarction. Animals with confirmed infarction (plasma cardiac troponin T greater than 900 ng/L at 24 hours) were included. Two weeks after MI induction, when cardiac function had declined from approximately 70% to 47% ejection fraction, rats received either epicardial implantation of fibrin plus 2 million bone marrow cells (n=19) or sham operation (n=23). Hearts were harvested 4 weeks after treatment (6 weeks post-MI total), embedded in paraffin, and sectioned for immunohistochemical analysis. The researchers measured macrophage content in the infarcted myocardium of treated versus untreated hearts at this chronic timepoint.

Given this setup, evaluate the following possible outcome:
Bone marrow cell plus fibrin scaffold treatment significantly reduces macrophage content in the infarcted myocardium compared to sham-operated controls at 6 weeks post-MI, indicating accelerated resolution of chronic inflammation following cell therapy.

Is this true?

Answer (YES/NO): NO